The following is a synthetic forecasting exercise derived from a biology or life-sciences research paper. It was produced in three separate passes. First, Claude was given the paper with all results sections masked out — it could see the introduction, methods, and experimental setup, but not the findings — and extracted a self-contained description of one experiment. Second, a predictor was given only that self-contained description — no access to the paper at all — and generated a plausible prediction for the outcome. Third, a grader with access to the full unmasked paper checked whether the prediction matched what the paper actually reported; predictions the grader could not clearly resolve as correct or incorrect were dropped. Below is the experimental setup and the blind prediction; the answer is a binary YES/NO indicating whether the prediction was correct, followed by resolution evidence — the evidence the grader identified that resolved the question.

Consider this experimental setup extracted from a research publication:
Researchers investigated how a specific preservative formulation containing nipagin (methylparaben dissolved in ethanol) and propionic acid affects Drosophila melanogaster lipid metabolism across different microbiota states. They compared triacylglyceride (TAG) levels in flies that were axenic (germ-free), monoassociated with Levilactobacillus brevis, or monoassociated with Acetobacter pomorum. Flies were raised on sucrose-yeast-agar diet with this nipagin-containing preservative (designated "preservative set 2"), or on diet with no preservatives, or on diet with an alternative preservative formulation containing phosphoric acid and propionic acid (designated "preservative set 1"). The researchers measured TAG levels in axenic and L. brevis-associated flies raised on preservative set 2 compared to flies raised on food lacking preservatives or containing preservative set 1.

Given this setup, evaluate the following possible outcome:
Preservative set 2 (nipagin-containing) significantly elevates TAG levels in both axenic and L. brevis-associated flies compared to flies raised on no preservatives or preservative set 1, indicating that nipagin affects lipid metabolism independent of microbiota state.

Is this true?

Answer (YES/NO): NO